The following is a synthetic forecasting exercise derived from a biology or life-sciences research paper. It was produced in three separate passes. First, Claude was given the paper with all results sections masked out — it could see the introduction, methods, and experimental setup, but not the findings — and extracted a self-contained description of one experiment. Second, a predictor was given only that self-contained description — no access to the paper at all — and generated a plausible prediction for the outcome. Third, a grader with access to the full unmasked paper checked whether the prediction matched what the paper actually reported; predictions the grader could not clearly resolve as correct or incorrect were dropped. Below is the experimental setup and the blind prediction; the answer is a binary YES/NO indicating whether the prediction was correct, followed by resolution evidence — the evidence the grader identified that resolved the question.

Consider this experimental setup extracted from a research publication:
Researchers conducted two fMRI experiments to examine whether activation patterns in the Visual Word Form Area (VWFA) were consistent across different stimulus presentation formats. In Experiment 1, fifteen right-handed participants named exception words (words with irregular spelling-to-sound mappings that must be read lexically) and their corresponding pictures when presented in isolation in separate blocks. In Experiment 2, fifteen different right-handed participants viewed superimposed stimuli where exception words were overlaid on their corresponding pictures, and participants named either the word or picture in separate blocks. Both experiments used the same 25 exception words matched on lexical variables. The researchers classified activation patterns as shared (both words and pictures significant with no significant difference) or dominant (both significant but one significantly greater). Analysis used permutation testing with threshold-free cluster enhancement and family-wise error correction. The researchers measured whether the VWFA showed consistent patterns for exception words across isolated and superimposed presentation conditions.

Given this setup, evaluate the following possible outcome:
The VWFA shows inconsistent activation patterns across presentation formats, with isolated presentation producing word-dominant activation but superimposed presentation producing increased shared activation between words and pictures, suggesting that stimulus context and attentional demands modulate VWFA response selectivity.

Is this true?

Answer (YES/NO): NO